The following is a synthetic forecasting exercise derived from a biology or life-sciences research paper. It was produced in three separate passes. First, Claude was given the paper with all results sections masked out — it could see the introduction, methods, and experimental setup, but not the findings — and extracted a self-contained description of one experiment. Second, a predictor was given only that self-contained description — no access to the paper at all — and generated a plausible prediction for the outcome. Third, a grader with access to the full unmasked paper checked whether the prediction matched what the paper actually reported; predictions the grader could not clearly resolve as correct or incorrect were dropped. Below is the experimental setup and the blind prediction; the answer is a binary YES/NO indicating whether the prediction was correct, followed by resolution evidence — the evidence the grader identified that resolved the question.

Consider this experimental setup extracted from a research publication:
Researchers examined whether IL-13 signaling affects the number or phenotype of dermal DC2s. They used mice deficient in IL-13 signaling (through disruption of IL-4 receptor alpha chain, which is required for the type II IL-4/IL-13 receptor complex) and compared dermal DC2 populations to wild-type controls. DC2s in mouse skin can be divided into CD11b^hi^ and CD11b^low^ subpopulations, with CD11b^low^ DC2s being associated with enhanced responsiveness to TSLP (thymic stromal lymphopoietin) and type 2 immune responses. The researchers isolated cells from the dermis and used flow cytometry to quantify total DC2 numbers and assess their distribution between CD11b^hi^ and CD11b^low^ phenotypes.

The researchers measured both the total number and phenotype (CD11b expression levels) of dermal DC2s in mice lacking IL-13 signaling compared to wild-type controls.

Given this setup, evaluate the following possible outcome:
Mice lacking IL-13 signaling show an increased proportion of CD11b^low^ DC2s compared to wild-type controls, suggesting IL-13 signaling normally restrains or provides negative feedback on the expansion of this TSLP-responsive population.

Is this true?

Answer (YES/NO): NO